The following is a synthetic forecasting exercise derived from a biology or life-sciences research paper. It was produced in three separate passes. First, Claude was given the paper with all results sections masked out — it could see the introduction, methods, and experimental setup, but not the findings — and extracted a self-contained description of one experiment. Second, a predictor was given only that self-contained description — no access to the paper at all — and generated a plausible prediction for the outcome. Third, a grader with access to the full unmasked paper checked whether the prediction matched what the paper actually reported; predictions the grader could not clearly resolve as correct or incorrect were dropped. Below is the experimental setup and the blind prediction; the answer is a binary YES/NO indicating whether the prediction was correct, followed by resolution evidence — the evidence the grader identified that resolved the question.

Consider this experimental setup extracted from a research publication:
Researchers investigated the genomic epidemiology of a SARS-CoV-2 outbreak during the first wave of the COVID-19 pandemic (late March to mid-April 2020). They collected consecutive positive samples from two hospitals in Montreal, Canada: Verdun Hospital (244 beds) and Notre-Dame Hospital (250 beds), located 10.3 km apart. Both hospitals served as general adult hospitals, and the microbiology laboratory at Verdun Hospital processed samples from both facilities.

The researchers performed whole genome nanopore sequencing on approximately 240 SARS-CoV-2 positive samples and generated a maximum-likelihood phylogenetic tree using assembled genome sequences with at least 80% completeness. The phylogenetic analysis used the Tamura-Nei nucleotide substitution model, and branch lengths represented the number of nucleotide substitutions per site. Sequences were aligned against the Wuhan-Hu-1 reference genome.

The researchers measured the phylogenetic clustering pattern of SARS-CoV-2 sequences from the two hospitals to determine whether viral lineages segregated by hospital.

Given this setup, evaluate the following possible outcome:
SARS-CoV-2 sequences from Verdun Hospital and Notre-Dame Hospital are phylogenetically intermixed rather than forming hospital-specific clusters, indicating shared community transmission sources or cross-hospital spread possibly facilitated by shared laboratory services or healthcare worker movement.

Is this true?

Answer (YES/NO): NO